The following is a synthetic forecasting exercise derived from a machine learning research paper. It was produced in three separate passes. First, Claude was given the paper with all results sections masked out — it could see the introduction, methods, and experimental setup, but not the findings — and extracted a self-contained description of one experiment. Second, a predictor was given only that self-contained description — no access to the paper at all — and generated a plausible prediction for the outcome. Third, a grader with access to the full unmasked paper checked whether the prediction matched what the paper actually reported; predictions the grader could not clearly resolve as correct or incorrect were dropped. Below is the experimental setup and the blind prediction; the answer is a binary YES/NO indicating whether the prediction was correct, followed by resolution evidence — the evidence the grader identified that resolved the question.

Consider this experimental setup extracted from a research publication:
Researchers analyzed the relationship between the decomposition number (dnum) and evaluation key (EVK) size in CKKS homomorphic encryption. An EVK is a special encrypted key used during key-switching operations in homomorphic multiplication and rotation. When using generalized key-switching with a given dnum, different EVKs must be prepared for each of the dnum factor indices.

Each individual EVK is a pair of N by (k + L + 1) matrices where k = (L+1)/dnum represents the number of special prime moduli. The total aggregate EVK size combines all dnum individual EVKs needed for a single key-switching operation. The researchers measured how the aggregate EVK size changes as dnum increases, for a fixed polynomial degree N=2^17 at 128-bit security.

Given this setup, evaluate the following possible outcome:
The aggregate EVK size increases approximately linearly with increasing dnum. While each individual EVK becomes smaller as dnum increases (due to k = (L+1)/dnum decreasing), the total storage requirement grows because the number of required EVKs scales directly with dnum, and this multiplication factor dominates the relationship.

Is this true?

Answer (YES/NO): YES